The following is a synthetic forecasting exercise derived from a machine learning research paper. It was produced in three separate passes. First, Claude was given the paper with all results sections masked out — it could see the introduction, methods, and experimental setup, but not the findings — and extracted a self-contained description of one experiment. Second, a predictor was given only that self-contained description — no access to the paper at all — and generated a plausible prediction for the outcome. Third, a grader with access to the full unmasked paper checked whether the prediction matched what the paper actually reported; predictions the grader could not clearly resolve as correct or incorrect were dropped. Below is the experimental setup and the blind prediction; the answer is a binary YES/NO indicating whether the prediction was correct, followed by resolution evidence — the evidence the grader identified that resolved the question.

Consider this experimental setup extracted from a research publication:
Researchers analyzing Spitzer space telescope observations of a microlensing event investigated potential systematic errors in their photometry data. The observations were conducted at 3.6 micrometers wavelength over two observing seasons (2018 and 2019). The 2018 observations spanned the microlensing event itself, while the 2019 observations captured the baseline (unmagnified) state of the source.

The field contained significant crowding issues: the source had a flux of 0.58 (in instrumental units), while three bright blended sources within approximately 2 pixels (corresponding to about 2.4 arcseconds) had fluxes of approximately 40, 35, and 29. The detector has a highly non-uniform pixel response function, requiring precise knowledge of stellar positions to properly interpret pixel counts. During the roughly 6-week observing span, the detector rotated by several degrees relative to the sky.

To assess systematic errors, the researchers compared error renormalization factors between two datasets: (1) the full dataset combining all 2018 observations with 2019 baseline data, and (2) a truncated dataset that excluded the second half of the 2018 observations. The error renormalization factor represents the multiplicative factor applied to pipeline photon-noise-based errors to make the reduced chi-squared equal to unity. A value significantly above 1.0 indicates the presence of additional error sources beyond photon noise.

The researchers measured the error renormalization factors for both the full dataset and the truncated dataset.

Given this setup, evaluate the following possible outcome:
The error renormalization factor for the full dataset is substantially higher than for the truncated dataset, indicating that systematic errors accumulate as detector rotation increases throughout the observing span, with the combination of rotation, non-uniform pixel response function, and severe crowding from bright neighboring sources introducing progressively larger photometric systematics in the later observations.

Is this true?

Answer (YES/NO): YES